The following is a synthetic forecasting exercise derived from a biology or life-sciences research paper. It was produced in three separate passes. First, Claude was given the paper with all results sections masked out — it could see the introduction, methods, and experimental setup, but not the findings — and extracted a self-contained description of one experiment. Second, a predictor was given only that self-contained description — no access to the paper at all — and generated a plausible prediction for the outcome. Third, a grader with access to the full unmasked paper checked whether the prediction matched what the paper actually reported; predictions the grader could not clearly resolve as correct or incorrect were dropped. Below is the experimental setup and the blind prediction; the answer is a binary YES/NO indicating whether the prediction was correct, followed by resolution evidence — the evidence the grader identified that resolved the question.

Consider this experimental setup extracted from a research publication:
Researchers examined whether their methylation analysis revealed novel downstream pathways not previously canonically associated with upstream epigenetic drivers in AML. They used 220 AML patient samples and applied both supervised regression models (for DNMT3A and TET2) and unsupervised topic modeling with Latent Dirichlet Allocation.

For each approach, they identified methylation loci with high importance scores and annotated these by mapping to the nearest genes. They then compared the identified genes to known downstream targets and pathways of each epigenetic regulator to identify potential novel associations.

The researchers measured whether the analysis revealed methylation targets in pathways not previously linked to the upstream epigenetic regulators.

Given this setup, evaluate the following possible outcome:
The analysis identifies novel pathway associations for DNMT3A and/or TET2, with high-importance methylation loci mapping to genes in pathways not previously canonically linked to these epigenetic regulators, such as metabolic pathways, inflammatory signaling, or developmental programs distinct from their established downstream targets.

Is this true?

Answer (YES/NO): YES